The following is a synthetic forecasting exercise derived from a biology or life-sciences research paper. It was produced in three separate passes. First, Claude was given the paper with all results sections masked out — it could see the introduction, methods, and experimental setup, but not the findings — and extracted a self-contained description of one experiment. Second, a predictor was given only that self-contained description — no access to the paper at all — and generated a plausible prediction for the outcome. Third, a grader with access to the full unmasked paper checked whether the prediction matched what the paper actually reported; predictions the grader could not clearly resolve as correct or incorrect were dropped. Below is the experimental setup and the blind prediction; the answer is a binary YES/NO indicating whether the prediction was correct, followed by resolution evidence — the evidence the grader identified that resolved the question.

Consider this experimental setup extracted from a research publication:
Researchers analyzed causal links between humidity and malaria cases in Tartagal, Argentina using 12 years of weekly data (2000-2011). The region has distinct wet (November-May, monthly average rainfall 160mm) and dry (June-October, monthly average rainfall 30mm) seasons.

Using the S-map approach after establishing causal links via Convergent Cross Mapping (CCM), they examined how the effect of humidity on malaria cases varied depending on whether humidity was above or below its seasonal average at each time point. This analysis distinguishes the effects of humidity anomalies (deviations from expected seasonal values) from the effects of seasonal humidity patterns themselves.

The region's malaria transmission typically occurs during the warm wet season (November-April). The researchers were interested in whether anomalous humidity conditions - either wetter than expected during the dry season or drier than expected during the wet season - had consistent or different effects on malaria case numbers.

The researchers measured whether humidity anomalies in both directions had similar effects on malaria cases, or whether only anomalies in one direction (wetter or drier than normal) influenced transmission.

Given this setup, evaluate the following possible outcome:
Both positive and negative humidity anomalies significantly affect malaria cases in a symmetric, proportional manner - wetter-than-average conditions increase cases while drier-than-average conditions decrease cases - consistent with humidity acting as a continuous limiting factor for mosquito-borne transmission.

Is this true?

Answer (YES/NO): NO